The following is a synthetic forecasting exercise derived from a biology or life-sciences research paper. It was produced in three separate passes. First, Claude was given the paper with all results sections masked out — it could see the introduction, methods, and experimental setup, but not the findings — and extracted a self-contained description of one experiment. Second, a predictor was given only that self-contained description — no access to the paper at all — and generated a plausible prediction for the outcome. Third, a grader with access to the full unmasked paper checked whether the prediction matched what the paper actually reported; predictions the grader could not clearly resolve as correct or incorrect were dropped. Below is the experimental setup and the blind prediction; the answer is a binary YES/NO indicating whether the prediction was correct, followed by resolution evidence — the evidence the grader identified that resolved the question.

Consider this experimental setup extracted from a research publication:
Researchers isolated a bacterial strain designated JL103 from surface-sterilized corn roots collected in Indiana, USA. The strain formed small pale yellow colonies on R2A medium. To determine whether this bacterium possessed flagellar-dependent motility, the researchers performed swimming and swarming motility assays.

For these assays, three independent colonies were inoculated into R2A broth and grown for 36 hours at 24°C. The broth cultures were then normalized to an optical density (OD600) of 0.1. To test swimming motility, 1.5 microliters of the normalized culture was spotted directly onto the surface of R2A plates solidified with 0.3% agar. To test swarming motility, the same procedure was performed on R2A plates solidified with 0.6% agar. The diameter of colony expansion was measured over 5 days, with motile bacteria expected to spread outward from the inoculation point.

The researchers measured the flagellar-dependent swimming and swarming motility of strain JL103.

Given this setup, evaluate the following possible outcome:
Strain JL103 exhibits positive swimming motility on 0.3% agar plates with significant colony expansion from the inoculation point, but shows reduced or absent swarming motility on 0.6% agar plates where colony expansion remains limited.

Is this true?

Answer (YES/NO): NO